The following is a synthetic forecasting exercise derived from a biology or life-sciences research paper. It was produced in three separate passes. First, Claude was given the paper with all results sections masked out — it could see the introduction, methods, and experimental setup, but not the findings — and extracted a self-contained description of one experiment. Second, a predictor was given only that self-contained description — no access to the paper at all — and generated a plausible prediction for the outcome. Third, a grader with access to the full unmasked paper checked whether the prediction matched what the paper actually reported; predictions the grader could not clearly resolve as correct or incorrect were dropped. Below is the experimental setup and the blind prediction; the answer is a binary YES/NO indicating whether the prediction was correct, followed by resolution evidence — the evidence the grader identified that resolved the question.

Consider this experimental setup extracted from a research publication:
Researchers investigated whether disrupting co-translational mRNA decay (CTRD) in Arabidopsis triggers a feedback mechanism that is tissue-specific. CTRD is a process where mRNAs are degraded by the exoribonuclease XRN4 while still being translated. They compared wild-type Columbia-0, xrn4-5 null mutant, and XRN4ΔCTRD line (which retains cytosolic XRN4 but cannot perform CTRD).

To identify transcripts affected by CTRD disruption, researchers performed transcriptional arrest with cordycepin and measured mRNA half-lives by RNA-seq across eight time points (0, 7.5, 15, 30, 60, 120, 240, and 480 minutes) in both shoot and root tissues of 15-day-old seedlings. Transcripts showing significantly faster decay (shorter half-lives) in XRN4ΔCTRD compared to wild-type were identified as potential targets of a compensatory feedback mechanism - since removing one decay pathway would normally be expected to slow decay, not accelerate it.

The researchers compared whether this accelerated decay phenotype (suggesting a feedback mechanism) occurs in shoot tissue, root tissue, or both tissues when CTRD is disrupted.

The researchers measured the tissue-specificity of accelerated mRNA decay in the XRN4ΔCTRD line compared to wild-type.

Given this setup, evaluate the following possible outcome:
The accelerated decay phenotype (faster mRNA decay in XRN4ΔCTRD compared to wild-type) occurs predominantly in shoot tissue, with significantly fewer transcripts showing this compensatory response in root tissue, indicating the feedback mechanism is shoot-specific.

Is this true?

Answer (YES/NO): NO